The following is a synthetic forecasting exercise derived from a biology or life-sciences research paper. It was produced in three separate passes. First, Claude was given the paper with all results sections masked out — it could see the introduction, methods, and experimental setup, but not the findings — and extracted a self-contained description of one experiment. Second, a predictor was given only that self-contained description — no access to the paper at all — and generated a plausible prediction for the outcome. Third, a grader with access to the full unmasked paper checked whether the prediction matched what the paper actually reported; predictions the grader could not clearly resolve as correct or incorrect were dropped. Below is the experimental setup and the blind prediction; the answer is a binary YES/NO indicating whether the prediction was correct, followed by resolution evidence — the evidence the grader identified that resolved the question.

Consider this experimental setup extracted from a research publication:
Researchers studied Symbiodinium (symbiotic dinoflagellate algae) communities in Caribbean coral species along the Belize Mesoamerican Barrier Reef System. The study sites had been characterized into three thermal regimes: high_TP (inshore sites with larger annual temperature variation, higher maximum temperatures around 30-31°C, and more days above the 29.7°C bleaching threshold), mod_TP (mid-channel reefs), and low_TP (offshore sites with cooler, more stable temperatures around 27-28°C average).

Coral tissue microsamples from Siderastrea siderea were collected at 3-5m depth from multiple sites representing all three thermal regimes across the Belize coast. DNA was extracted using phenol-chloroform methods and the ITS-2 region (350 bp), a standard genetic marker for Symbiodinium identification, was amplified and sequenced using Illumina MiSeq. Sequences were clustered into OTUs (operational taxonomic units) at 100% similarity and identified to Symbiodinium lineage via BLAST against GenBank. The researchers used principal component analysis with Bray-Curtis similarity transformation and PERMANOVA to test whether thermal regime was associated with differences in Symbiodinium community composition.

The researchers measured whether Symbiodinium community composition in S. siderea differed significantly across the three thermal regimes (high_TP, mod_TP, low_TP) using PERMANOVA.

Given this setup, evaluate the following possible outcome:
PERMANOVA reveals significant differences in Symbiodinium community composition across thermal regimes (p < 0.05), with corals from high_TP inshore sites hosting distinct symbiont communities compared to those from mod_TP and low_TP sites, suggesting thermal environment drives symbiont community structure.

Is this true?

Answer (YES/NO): NO